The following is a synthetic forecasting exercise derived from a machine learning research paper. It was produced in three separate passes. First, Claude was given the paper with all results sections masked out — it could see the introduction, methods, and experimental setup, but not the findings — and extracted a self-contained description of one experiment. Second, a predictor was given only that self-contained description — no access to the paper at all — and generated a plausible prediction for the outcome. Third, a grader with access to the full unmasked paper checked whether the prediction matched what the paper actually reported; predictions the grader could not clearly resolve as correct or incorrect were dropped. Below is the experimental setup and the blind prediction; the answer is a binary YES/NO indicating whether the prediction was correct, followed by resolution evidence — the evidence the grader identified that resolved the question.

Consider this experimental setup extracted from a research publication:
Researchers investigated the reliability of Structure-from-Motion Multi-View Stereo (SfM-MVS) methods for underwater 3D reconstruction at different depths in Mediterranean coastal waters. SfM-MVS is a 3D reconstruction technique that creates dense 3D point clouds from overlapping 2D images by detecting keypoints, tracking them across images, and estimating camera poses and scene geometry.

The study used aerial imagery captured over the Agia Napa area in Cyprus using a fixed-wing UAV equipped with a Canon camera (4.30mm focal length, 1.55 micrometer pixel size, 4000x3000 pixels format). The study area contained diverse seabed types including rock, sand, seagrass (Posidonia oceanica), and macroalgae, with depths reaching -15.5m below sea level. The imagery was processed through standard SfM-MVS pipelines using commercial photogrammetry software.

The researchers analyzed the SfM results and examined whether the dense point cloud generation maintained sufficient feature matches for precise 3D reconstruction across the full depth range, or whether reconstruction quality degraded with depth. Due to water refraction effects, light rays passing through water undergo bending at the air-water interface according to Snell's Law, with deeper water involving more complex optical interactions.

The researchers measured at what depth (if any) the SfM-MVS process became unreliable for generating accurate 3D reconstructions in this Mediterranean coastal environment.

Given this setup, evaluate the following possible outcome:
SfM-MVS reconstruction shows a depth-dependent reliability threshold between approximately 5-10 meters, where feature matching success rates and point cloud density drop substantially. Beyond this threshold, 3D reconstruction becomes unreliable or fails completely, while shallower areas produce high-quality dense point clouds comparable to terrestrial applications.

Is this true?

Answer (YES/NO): YES